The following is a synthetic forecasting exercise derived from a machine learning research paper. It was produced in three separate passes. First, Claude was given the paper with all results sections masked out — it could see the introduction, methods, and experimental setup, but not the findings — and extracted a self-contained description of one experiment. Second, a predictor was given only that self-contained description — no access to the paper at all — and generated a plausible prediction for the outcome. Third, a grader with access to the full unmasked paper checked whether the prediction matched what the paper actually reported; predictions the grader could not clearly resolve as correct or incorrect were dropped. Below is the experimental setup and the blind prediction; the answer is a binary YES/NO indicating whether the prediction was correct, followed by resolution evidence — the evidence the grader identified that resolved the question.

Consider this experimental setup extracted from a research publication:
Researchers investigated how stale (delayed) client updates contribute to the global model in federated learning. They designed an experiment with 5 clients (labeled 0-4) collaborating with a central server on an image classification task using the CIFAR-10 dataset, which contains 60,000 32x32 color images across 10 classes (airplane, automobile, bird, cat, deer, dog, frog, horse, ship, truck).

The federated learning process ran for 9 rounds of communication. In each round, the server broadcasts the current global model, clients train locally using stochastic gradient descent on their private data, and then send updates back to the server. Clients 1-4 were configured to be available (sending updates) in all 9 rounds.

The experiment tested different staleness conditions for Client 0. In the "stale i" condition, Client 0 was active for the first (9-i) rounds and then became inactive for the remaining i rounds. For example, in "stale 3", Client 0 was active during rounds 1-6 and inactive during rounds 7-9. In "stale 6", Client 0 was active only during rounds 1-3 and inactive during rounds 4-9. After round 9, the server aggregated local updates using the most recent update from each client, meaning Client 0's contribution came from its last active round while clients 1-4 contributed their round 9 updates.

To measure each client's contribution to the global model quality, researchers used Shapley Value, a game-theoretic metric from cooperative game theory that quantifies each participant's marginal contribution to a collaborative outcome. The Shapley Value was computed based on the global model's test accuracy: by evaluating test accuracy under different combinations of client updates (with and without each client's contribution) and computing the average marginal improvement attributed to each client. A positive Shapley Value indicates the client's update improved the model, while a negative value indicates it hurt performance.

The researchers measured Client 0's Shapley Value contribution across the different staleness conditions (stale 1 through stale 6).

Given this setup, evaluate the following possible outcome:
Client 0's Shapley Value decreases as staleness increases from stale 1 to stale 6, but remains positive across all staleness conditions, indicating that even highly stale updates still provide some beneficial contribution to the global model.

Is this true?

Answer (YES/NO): NO